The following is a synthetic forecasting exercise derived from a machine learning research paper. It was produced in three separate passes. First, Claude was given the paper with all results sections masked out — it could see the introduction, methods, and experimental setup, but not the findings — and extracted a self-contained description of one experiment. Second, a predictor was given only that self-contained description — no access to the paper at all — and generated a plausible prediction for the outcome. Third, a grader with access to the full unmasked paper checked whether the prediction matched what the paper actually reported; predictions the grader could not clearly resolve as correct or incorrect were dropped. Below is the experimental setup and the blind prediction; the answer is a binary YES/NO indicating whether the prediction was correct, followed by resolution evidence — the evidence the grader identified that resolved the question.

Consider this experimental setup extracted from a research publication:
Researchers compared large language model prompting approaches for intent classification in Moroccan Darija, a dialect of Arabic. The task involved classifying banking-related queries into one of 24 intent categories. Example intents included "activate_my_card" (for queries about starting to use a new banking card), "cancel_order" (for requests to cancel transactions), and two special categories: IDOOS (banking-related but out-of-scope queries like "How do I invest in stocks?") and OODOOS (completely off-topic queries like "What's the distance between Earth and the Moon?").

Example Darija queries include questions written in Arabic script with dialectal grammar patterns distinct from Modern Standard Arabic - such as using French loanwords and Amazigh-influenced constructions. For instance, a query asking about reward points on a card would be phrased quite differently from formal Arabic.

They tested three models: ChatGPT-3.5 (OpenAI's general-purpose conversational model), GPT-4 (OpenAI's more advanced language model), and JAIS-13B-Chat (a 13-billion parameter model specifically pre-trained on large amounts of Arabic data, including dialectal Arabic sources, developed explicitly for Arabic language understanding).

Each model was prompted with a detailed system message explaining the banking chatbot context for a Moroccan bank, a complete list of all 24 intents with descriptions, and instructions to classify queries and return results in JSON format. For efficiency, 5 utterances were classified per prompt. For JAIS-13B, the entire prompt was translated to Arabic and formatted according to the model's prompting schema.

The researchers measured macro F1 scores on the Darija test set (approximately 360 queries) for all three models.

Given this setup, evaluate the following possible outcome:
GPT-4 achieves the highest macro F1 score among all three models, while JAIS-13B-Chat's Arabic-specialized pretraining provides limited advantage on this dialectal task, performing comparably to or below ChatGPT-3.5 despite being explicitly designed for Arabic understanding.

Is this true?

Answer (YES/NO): YES